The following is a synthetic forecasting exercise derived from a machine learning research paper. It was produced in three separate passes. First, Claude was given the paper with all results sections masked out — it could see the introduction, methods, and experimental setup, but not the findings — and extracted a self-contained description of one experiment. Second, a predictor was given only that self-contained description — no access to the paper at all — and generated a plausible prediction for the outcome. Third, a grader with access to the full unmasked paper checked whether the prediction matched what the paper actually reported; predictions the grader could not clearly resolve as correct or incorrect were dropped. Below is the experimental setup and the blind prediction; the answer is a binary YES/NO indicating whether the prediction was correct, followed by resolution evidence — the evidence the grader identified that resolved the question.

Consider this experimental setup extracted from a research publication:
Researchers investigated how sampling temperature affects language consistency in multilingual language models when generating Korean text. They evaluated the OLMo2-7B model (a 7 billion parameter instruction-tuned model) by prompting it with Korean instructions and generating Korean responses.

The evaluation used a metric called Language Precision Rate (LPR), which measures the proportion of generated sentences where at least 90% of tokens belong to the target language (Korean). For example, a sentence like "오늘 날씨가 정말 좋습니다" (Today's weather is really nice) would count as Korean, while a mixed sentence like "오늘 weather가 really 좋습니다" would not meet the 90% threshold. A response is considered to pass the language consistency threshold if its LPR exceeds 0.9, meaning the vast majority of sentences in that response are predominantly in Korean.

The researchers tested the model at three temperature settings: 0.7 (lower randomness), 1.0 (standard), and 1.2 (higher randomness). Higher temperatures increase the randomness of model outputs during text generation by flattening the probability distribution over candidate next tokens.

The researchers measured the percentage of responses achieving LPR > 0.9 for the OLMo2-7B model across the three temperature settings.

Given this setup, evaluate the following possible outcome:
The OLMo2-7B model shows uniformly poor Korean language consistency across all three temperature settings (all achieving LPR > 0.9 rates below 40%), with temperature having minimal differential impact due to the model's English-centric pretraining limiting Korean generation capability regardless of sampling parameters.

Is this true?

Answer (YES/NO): NO